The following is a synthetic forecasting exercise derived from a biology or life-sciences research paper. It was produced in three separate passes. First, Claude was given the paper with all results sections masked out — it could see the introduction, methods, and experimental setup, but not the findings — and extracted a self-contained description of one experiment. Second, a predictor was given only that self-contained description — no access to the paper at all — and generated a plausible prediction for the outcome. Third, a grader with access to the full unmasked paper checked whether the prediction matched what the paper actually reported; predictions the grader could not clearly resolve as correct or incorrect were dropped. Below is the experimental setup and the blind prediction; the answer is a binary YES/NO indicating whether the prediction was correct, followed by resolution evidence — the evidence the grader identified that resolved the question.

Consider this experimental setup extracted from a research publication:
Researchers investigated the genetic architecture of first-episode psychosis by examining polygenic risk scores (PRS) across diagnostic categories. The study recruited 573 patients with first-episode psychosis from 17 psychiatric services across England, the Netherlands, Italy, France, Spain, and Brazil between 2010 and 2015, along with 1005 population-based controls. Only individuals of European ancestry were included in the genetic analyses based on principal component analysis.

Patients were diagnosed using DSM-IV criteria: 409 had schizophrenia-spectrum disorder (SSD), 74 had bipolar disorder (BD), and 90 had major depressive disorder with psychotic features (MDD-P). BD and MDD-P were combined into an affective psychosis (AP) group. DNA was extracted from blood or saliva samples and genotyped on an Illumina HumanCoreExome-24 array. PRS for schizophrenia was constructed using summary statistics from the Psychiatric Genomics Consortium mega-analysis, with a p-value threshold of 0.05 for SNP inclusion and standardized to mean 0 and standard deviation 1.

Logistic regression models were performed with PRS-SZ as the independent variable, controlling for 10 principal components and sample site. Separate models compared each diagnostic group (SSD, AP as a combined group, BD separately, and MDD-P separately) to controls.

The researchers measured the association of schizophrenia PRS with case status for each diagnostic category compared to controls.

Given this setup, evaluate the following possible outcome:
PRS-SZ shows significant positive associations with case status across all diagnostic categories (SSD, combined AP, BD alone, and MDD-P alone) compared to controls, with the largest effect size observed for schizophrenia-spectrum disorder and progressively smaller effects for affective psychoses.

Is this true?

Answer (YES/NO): NO